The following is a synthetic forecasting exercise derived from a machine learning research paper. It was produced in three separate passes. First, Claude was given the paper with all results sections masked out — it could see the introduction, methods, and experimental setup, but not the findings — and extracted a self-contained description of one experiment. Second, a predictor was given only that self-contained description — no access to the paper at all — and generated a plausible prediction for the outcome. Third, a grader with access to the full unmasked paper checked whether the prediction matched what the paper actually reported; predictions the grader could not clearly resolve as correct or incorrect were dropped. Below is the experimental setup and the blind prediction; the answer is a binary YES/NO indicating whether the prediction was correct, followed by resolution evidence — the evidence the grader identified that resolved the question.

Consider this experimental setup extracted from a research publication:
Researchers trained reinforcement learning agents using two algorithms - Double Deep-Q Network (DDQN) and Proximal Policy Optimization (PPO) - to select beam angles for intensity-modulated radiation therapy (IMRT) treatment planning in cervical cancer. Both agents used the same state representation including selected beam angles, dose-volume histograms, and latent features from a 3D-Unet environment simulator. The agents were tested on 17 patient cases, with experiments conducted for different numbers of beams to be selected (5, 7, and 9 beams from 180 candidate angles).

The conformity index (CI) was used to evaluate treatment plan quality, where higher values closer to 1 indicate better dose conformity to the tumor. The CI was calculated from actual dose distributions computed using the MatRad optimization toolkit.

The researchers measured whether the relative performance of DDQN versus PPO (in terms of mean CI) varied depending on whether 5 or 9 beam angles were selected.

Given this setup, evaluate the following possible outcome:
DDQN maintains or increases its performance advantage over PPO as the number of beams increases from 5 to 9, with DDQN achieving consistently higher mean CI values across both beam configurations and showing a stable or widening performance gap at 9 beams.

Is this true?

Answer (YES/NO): NO